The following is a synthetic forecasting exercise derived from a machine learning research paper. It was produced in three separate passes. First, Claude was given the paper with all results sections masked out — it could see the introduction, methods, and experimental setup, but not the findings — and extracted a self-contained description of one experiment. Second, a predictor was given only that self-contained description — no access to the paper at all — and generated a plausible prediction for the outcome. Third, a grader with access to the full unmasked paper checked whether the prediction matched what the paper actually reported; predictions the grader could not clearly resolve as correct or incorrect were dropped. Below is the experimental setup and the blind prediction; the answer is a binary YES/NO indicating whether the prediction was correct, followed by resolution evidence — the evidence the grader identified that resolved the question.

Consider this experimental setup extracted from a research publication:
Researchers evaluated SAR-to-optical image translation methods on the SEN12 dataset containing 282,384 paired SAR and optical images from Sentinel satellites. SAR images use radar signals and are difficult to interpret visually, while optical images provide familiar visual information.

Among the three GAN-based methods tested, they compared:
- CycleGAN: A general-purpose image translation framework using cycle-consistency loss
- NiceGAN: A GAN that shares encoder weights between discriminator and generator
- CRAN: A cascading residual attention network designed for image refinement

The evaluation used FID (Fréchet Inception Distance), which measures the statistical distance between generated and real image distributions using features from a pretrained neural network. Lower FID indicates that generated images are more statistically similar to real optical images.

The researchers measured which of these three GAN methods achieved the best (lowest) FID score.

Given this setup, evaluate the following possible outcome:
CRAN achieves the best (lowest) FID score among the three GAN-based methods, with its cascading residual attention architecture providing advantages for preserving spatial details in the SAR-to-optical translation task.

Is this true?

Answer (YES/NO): NO